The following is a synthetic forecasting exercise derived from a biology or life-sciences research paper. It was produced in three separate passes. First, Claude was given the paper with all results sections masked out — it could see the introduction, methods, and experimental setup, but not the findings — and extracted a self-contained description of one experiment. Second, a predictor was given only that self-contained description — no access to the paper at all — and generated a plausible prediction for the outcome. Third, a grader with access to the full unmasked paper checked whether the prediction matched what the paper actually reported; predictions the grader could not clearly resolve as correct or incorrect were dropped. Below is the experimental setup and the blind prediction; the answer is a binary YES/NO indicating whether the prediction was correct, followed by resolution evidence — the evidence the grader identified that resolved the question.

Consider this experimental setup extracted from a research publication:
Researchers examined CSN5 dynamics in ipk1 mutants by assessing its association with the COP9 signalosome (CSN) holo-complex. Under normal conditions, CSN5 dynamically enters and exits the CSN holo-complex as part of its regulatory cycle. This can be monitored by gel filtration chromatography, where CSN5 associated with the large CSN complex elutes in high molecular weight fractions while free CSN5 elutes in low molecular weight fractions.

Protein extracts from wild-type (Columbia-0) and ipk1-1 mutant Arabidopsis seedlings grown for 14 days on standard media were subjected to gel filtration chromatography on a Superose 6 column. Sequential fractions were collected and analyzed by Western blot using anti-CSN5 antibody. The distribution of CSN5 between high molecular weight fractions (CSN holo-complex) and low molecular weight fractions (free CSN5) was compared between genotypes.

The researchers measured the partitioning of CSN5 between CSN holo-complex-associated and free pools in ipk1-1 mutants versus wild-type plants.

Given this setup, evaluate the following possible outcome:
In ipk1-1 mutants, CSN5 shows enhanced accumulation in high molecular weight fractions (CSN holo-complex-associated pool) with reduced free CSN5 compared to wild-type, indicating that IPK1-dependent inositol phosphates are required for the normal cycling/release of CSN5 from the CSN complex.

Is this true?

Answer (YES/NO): YES